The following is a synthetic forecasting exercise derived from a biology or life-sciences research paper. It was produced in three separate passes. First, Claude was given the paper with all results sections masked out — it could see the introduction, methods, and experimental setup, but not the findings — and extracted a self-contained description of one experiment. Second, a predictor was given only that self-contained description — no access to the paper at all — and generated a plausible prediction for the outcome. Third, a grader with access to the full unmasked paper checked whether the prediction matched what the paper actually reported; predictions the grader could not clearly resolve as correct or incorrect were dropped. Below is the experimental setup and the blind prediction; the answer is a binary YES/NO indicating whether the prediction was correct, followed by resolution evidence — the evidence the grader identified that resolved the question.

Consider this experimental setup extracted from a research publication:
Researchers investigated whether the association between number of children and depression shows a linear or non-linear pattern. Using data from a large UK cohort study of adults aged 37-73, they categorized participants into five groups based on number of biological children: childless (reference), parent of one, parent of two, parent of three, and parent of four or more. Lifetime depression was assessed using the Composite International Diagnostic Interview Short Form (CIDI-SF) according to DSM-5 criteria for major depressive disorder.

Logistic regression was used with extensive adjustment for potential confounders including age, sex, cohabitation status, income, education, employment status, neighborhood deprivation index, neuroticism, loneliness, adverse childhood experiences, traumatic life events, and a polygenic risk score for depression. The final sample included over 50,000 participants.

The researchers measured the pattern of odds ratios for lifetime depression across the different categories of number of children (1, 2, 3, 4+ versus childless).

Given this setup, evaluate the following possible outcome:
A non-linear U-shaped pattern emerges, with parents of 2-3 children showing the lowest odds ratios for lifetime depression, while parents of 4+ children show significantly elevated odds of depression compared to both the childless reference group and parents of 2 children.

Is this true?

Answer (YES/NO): NO